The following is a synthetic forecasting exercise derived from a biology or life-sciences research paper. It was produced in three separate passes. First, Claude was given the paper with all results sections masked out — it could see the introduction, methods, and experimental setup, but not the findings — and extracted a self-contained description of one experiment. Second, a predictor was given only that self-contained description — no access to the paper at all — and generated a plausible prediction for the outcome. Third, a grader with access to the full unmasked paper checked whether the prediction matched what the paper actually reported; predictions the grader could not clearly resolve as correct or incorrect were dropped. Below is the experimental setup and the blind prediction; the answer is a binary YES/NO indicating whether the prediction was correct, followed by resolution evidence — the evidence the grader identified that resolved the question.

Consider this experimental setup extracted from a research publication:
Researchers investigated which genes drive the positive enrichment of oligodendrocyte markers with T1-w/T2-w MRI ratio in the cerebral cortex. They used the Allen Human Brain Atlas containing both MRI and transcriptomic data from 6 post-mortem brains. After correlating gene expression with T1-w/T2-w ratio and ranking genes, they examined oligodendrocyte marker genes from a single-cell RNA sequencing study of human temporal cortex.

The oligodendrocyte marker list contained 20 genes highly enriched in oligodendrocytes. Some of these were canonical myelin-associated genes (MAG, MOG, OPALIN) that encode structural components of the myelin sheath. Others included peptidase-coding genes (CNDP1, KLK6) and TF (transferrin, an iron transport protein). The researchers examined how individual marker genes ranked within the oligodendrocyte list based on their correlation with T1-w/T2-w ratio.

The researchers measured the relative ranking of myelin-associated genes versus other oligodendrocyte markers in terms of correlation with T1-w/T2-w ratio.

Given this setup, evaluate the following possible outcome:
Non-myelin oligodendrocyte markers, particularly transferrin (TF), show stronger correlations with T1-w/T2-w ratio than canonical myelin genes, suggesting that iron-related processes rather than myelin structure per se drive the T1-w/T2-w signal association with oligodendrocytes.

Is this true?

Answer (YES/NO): NO